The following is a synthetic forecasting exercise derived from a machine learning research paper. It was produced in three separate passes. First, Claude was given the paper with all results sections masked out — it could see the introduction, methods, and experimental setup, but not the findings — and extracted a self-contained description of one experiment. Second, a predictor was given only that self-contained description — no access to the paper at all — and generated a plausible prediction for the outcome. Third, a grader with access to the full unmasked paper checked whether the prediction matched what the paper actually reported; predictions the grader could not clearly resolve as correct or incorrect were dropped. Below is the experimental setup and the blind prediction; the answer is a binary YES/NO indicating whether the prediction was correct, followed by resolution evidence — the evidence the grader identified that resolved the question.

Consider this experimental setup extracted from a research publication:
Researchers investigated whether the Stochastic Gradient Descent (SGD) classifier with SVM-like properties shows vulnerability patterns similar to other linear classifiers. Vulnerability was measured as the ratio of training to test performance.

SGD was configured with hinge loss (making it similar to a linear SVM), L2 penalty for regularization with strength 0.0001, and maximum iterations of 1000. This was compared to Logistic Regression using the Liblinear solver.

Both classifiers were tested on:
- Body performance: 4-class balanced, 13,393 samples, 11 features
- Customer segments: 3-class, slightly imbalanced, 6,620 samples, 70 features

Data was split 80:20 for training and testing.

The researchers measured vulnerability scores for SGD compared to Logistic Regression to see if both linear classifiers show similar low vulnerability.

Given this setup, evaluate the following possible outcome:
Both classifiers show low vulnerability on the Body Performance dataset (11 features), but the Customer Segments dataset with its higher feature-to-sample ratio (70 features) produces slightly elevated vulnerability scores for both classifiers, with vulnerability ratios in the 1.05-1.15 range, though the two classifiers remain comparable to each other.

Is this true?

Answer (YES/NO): YES